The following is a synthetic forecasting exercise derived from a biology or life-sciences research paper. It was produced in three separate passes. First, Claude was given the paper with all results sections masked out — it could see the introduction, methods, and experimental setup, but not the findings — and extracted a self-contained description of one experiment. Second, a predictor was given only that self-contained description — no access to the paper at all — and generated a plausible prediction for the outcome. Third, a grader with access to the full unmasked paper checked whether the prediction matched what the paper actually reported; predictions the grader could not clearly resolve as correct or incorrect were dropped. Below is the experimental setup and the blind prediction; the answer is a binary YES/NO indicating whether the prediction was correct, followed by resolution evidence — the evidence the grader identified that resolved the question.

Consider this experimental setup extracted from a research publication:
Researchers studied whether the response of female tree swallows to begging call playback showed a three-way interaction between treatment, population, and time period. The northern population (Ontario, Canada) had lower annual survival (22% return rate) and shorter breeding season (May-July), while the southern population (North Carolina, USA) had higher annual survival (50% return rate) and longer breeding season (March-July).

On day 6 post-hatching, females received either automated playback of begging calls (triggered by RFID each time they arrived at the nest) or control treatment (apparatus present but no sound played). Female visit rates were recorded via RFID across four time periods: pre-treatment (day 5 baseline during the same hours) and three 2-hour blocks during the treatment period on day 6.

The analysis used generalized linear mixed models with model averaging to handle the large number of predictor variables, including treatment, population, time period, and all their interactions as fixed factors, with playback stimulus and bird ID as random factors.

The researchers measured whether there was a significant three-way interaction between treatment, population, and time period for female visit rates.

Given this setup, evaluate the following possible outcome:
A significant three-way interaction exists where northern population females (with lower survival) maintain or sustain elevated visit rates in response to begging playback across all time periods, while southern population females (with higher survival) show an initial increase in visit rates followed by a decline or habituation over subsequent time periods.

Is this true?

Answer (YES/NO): NO